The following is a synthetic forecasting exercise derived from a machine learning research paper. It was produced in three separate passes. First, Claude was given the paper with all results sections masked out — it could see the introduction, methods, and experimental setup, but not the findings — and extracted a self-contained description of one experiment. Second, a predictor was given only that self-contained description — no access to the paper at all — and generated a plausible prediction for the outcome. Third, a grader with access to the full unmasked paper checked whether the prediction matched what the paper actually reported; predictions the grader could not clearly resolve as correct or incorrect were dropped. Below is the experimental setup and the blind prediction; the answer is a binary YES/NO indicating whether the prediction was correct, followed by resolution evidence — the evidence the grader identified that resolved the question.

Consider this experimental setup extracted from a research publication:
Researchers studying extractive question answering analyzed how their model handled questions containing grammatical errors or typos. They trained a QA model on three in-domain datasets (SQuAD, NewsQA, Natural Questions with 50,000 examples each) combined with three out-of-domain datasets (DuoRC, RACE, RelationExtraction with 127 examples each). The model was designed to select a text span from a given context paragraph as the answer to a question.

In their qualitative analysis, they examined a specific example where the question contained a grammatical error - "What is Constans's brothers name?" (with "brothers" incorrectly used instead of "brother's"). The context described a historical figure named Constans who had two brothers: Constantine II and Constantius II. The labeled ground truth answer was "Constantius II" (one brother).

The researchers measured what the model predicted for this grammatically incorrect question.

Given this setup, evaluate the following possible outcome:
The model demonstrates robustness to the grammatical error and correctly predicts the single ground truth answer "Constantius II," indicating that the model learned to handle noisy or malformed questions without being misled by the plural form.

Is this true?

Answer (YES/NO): NO